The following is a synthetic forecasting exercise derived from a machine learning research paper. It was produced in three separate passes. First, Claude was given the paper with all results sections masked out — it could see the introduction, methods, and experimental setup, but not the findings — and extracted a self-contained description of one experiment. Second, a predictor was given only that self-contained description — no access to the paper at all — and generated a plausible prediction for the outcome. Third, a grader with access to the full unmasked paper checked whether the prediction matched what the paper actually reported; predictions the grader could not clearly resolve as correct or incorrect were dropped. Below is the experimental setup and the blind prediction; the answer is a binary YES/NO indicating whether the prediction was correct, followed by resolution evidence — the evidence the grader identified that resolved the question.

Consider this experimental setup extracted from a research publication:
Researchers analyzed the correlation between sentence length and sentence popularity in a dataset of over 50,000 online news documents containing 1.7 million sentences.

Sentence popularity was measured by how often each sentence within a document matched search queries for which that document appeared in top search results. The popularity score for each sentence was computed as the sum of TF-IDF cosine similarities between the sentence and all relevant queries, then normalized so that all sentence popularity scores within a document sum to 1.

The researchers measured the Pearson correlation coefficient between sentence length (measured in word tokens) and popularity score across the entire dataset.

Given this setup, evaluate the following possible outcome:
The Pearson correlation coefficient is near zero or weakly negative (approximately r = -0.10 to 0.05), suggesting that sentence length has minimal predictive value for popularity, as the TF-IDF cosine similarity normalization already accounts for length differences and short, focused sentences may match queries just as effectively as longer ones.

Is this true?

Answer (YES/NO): NO